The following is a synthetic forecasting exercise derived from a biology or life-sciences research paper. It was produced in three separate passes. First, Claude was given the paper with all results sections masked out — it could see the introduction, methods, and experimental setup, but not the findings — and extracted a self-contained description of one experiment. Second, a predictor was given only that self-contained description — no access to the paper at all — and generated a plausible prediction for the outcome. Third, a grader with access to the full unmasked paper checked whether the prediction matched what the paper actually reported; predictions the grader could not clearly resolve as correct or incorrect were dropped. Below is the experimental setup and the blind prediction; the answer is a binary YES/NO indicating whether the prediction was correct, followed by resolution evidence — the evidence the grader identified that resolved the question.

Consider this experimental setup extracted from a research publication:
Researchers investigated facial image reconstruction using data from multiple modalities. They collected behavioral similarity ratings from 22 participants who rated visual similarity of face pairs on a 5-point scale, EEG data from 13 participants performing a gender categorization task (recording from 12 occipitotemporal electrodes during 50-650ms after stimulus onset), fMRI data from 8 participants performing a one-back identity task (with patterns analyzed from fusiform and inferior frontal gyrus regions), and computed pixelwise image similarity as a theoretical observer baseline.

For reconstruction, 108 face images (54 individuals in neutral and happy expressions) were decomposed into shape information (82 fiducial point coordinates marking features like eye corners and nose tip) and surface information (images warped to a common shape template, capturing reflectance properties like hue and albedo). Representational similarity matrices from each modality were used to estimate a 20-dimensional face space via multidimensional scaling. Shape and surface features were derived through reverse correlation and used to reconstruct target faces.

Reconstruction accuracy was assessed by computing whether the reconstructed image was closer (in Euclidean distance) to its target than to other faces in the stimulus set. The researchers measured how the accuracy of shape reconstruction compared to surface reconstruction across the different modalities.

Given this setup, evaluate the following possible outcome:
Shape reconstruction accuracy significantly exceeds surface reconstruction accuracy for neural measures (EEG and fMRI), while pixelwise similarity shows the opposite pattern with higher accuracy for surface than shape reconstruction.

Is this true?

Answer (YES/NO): NO